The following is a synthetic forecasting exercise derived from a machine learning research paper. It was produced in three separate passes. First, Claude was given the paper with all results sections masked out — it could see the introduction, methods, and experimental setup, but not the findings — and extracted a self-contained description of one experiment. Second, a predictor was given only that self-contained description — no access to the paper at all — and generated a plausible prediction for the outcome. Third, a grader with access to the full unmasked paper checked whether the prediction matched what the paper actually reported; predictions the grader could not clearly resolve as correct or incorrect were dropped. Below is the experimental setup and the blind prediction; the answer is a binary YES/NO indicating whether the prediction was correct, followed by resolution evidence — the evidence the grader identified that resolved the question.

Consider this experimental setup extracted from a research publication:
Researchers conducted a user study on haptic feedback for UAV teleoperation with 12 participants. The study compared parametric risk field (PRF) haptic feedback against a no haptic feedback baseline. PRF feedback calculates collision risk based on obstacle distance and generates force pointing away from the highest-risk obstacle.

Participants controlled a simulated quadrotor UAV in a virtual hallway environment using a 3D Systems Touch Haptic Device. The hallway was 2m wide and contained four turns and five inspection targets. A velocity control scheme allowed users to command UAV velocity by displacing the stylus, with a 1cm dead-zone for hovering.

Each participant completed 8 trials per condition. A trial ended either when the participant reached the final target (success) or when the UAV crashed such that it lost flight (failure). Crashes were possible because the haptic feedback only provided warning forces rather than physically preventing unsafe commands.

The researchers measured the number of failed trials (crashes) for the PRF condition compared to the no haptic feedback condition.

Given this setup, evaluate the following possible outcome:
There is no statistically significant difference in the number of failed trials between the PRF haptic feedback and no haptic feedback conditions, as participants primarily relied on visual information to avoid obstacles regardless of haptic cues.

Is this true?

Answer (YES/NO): YES